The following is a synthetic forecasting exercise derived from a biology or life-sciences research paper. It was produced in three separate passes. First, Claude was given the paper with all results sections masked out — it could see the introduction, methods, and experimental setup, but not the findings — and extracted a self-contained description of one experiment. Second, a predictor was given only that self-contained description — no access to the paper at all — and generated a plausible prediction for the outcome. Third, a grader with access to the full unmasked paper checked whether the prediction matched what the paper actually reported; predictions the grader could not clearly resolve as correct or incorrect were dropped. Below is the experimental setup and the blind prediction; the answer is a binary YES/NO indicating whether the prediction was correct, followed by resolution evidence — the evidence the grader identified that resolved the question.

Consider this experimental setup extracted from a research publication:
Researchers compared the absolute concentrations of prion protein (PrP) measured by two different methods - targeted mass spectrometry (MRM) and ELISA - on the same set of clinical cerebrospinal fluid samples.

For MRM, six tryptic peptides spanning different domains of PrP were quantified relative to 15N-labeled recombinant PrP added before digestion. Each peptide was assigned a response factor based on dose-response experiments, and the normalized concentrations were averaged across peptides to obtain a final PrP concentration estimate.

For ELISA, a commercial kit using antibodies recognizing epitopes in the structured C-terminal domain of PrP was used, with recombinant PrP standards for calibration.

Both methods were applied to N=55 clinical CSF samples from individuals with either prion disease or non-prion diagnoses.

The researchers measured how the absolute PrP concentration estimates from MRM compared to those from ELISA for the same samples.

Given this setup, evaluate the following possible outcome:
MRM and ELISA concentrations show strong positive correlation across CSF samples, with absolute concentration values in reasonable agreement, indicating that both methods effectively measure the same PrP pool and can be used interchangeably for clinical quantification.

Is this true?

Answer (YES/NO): NO